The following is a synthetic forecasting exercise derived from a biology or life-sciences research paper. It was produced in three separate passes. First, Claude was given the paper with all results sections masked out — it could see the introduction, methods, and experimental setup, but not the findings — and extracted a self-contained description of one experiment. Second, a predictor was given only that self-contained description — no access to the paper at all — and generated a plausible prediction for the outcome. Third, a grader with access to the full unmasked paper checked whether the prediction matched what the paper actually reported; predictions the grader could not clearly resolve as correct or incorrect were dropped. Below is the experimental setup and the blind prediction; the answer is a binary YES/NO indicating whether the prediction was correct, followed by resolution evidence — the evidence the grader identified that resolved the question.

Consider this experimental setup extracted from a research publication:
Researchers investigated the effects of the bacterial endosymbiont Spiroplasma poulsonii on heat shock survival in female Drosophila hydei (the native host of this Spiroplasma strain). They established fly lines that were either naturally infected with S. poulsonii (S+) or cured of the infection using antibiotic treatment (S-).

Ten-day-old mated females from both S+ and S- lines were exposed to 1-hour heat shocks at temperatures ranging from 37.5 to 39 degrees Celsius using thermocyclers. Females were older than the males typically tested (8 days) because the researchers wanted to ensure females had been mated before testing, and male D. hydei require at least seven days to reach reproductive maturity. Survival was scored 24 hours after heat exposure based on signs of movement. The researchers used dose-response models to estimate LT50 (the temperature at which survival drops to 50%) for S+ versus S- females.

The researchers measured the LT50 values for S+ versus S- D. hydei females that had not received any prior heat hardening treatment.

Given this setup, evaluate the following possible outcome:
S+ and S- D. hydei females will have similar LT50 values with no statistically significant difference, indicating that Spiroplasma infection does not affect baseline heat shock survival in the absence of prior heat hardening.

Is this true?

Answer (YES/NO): NO